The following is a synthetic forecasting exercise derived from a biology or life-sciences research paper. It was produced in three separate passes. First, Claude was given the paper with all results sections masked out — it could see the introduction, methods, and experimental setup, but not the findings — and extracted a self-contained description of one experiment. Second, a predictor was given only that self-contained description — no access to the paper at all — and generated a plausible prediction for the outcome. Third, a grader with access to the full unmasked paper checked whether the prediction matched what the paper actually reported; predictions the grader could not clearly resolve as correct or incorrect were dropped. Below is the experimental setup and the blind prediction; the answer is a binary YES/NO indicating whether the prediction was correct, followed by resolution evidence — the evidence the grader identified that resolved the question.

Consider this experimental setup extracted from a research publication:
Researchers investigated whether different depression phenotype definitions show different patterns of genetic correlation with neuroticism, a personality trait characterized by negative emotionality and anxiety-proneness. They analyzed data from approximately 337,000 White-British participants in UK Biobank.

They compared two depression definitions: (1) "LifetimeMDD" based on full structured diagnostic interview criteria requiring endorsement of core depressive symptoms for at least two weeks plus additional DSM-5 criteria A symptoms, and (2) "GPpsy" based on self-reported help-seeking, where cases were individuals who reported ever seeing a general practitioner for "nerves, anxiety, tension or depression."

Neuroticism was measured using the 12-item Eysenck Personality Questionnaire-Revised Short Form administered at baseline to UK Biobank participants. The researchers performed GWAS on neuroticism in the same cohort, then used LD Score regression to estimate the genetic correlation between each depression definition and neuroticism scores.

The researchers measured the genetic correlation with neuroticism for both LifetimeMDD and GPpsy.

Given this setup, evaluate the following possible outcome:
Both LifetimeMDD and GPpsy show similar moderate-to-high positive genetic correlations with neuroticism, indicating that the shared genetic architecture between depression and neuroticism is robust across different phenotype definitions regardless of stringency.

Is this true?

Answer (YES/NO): YES